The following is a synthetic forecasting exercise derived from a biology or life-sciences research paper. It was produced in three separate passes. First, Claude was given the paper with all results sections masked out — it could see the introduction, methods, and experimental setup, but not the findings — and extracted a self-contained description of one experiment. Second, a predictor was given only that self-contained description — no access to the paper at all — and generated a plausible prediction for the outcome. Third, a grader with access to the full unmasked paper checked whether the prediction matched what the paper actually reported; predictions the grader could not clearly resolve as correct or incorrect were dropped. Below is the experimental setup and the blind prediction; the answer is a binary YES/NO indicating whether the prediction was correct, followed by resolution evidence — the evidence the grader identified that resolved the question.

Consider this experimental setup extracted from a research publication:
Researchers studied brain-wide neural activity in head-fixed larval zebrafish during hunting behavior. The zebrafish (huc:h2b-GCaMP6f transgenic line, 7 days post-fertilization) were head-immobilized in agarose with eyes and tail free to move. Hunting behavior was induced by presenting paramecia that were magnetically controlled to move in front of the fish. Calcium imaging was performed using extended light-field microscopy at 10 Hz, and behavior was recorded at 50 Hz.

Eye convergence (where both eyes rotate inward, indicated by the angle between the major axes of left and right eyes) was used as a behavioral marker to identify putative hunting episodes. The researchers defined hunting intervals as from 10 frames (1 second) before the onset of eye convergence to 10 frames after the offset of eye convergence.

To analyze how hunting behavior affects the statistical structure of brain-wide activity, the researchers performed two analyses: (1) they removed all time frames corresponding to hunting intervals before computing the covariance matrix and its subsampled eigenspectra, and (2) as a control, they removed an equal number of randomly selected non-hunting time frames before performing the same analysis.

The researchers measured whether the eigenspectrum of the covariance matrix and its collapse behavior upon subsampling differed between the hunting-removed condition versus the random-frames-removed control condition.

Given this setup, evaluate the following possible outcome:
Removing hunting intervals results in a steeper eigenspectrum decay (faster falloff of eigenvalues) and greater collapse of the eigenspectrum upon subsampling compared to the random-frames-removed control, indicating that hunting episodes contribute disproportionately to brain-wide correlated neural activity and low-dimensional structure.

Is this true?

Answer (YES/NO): NO